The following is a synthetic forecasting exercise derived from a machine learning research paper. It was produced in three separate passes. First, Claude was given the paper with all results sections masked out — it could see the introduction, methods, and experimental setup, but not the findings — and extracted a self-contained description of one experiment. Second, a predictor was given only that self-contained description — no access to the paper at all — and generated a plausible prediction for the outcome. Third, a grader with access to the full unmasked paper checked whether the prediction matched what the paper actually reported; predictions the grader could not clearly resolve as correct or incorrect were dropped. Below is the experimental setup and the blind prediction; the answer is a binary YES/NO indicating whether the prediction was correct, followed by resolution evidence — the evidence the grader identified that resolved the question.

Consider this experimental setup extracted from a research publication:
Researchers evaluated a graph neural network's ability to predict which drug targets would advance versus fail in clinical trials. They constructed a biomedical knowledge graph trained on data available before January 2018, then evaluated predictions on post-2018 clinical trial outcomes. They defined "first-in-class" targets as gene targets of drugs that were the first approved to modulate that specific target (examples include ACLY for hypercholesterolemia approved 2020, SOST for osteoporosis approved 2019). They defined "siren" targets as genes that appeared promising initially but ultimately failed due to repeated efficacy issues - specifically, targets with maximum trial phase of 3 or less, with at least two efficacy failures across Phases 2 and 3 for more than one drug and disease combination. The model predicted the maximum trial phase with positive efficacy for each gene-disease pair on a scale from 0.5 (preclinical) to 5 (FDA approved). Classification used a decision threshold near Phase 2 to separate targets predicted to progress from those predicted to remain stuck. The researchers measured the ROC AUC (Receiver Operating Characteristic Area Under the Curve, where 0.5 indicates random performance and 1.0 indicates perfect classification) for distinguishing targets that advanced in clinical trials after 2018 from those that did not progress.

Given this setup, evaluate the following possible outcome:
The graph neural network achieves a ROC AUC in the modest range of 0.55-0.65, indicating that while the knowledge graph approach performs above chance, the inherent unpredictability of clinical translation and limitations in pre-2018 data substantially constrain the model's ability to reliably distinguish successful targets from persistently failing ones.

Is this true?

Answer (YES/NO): NO